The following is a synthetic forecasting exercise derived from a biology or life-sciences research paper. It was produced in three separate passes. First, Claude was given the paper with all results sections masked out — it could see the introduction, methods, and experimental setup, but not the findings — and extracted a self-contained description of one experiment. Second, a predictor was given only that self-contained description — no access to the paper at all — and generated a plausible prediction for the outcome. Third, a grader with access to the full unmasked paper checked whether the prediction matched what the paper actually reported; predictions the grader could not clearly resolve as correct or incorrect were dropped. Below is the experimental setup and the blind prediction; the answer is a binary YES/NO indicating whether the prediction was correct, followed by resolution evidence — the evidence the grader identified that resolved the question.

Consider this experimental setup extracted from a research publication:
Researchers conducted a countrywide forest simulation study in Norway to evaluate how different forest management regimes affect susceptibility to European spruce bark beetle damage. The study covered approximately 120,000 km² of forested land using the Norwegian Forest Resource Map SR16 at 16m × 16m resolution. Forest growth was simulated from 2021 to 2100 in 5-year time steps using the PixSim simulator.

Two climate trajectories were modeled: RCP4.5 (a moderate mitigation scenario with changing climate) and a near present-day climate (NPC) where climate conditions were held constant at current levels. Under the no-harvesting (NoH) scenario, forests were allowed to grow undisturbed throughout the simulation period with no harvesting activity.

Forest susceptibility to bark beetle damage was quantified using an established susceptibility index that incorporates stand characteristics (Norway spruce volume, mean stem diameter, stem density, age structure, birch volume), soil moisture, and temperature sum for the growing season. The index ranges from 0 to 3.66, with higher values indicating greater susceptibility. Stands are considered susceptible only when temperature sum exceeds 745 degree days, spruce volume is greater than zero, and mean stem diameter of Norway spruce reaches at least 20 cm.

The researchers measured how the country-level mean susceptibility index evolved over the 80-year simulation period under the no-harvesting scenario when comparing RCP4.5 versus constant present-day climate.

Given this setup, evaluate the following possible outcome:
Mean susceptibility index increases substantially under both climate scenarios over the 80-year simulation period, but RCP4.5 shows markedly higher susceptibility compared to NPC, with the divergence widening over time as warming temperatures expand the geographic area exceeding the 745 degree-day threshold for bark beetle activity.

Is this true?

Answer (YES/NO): NO